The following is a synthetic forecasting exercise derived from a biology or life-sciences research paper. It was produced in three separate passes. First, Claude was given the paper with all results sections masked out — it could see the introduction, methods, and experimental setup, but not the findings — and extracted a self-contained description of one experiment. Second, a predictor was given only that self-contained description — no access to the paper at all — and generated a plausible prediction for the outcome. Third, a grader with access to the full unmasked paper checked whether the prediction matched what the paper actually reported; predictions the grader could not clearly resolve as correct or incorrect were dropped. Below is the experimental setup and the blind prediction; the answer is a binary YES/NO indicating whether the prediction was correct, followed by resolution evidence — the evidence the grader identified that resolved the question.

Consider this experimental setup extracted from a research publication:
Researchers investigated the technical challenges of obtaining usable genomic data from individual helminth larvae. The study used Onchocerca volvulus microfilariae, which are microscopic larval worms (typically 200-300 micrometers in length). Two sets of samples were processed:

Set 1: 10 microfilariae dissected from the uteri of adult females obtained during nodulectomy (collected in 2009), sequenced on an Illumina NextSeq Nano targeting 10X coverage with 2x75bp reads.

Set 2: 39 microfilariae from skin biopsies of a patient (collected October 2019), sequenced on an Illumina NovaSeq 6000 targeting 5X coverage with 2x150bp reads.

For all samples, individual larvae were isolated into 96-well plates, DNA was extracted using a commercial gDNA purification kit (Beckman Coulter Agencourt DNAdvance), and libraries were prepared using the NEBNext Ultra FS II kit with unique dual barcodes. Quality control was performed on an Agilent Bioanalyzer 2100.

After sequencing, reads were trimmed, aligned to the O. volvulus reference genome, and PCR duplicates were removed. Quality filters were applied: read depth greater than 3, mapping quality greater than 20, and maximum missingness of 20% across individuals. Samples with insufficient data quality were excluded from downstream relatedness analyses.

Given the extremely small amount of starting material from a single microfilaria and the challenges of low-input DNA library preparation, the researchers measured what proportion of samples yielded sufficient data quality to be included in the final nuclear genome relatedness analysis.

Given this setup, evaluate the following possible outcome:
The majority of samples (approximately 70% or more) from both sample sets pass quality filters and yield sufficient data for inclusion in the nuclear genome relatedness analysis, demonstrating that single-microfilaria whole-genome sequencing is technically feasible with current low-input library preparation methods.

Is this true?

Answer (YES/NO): NO